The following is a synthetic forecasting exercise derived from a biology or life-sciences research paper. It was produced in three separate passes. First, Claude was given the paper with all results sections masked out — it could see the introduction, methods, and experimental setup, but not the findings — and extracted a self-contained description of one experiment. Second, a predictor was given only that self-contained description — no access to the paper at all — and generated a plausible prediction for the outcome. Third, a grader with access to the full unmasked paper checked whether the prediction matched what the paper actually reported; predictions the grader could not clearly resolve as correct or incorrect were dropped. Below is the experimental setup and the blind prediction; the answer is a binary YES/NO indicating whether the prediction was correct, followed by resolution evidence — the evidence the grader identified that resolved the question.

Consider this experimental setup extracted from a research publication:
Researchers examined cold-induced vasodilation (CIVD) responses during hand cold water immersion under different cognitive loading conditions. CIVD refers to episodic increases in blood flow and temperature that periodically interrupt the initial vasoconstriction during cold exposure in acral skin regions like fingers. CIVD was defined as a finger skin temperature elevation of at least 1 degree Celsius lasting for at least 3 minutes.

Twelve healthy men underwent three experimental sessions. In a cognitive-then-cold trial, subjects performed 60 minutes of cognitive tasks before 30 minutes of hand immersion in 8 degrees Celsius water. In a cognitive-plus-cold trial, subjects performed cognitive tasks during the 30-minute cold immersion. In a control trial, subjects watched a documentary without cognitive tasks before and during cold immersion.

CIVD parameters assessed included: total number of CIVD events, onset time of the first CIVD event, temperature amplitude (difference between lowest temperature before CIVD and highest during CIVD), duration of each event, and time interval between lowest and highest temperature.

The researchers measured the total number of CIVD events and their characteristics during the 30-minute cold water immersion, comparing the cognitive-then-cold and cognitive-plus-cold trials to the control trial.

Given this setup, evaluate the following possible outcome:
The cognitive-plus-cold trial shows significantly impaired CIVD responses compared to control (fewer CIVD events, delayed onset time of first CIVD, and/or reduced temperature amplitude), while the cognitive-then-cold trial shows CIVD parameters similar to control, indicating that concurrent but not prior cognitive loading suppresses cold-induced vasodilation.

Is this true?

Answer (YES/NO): NO